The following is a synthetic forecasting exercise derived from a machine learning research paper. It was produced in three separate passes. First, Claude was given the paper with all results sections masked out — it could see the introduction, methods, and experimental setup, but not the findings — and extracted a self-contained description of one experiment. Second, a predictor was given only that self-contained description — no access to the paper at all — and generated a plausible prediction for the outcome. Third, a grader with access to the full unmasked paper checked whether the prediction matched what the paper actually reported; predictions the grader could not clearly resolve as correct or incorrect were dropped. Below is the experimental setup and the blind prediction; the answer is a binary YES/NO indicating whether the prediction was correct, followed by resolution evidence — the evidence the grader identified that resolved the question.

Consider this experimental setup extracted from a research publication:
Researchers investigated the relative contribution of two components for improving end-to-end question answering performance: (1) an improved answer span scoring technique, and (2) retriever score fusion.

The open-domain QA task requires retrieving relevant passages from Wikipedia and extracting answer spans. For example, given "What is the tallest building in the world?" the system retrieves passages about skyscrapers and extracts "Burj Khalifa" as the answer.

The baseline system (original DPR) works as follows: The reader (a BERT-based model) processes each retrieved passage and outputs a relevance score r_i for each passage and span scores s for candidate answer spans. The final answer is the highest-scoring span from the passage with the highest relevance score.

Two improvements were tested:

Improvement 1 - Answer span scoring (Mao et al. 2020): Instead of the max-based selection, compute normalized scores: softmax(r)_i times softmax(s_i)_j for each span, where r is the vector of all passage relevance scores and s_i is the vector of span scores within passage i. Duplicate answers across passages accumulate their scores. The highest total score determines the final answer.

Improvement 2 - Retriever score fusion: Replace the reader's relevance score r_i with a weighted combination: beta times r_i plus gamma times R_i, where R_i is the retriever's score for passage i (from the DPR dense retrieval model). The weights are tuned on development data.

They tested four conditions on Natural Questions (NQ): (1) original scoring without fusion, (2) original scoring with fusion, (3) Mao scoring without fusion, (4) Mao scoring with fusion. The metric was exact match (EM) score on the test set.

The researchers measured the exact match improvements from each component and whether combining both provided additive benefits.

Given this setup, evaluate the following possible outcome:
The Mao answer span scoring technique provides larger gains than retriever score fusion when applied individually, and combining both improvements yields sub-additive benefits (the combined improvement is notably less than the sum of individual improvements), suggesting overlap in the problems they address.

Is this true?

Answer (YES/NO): NO